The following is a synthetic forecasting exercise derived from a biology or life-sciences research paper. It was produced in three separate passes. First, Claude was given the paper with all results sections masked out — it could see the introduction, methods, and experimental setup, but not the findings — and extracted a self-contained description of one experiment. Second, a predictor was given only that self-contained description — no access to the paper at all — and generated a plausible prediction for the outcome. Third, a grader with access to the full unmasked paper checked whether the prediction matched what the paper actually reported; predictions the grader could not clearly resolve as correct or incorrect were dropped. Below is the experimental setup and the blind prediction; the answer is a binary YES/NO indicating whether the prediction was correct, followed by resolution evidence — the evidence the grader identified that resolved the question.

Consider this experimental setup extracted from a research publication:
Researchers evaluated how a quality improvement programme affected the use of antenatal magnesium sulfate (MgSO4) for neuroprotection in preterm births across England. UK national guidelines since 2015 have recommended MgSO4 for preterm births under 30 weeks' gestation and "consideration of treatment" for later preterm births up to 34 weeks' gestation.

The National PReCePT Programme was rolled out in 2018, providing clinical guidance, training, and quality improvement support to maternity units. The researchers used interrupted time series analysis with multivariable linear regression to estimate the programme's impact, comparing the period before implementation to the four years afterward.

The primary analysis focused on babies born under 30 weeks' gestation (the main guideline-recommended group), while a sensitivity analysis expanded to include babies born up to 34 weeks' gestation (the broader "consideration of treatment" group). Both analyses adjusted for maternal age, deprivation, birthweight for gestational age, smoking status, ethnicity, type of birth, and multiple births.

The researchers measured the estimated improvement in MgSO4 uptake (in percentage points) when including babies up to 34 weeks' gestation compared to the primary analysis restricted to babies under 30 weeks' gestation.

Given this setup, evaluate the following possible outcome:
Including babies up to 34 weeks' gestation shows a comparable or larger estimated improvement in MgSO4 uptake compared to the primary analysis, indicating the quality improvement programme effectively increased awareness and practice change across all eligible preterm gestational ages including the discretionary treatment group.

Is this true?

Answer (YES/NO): YES